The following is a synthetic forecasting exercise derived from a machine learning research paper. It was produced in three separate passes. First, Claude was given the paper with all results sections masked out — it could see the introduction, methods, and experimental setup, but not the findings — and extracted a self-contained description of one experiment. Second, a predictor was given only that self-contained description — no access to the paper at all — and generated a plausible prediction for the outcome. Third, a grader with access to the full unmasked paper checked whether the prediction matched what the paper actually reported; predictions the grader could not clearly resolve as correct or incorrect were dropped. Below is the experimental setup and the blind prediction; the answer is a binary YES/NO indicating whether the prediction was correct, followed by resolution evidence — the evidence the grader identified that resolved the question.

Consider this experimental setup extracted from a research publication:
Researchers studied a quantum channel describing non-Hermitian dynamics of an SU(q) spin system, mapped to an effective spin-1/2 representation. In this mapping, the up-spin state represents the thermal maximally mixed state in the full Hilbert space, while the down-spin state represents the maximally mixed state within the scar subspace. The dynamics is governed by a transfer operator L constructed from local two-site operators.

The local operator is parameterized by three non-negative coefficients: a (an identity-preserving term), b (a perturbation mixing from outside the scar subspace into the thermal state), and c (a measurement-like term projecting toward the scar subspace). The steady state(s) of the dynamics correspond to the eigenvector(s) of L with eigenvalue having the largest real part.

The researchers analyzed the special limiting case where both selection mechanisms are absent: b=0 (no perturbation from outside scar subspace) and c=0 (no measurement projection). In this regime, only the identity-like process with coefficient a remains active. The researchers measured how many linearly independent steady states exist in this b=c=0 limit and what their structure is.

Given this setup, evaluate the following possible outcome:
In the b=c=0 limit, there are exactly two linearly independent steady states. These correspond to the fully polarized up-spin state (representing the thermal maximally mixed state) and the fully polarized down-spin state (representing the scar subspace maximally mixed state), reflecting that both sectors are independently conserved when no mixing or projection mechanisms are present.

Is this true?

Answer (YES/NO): YES